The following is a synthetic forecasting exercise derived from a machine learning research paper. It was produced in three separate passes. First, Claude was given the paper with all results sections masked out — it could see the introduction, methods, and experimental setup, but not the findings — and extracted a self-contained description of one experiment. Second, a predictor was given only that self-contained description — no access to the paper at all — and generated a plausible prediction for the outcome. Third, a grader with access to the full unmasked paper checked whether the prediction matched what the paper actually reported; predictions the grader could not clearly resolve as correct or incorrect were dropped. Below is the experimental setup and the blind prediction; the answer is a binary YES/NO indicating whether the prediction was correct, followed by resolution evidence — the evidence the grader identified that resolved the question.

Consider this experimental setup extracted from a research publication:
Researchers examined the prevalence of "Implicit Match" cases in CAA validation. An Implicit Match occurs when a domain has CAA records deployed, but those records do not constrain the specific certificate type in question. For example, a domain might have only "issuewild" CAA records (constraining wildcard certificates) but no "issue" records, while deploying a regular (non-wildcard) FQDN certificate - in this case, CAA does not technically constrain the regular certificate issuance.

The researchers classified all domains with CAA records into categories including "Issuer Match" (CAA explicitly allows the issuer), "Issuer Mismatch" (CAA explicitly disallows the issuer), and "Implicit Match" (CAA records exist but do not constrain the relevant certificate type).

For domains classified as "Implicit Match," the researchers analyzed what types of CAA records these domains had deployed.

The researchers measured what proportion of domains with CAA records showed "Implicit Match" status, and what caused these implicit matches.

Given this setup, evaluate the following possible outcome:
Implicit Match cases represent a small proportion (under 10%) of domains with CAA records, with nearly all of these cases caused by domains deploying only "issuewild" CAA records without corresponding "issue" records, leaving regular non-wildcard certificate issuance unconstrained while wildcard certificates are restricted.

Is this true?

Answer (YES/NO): YES